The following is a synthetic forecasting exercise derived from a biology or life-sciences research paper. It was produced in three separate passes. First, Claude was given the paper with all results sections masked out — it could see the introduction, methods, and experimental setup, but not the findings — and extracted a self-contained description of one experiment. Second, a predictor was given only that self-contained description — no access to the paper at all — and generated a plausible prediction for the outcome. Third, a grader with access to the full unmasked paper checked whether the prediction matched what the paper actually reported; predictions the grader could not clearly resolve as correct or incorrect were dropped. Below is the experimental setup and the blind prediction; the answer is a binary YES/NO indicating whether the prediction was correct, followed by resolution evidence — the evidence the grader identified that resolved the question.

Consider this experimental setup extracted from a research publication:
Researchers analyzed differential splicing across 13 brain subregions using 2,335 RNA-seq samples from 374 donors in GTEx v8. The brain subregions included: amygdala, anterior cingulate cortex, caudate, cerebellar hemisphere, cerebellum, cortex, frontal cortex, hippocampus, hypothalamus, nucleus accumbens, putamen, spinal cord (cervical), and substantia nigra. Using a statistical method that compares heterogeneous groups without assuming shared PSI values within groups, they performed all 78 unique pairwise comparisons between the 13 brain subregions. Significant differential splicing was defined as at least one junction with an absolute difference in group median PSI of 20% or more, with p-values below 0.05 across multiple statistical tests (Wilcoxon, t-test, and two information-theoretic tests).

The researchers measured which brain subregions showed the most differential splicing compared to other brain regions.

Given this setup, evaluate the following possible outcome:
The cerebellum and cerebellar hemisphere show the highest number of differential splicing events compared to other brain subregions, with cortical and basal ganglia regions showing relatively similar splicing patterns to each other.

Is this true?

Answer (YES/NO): YES